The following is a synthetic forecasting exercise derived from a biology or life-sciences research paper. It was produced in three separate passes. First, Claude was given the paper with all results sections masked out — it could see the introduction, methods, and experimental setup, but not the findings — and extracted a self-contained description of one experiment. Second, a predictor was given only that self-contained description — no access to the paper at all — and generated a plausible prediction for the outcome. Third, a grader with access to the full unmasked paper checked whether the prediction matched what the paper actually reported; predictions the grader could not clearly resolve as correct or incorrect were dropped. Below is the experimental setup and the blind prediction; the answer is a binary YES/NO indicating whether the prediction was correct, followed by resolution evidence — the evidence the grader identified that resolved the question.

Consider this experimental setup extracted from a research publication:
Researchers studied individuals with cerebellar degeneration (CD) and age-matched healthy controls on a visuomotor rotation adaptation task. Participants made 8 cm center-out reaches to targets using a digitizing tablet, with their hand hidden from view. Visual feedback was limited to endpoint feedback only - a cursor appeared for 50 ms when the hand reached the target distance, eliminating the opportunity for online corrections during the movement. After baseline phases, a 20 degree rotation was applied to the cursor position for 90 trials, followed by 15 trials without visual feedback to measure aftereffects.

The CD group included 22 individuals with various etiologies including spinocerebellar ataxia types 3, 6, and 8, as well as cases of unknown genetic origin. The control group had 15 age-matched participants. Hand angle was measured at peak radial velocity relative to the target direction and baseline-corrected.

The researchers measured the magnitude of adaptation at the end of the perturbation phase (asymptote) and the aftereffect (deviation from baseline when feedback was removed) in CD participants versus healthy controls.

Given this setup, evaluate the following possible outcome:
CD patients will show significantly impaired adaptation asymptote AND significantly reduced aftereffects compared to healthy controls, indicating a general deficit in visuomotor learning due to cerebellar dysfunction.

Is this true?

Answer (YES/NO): YES